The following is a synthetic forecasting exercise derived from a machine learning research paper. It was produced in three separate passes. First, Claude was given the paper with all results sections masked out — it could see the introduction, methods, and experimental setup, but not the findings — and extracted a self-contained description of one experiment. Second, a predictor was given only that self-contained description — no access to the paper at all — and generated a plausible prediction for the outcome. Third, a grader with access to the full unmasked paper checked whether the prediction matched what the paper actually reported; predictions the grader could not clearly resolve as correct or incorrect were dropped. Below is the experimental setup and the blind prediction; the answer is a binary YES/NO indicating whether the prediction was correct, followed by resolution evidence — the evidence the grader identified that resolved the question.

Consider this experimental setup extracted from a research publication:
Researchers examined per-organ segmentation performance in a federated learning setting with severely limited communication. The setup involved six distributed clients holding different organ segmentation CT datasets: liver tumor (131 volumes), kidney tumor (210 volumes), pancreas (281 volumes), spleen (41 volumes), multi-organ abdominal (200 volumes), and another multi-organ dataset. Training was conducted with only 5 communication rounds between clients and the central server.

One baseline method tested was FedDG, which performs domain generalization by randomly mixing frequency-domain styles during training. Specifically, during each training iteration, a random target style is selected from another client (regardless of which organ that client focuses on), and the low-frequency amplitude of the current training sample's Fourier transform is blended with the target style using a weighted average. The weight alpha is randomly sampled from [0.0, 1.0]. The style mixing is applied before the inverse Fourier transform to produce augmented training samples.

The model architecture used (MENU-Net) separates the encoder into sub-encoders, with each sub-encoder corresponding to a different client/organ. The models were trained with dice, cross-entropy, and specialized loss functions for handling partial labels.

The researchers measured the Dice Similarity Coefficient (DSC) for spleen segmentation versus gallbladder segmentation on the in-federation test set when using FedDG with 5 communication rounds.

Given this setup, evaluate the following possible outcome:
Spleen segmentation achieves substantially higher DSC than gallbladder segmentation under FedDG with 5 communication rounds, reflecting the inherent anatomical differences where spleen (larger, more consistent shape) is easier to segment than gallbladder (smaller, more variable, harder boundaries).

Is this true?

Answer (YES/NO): NO